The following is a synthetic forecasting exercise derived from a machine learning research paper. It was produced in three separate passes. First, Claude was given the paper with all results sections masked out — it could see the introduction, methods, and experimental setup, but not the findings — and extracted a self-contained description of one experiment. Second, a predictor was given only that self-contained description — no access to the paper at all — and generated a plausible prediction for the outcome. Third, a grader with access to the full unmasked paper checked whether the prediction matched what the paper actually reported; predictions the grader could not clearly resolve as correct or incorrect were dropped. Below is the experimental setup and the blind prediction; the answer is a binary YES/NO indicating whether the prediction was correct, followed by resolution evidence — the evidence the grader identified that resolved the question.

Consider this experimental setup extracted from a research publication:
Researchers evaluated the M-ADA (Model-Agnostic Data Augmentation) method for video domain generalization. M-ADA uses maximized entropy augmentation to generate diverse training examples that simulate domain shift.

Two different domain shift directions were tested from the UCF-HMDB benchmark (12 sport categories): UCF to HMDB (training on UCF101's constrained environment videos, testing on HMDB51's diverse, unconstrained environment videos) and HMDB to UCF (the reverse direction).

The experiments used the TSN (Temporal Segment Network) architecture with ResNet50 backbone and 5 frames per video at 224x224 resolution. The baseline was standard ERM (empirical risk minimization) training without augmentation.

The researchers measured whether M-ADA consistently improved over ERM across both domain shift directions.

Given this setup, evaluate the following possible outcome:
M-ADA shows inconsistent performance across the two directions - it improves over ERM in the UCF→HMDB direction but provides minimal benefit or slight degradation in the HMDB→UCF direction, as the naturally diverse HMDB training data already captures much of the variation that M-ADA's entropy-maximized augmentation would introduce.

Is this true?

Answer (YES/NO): NO